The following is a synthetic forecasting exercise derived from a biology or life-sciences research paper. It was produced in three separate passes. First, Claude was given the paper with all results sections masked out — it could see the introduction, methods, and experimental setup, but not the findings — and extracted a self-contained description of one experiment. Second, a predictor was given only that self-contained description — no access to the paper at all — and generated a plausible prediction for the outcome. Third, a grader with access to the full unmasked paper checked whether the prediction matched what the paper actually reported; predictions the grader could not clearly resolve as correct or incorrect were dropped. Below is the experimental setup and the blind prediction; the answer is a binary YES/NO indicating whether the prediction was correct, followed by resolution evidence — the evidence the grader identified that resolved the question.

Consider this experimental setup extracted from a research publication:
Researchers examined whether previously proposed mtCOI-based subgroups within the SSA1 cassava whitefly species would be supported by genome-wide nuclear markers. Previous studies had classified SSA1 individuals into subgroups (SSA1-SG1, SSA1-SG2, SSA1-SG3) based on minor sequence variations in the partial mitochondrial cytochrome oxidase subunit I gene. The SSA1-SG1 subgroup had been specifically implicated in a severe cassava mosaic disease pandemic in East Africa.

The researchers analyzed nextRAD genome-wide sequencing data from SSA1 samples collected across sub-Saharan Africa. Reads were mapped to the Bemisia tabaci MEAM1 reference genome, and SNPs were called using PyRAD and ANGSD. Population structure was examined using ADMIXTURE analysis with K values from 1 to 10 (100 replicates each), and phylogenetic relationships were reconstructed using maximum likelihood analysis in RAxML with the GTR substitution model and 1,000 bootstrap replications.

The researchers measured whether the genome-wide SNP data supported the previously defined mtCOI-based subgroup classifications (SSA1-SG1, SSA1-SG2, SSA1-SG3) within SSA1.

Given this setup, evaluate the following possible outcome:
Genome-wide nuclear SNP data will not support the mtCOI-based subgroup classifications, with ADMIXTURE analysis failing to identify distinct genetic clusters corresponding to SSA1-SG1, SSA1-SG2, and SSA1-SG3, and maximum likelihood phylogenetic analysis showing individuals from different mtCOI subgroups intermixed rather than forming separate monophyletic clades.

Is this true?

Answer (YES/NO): YES